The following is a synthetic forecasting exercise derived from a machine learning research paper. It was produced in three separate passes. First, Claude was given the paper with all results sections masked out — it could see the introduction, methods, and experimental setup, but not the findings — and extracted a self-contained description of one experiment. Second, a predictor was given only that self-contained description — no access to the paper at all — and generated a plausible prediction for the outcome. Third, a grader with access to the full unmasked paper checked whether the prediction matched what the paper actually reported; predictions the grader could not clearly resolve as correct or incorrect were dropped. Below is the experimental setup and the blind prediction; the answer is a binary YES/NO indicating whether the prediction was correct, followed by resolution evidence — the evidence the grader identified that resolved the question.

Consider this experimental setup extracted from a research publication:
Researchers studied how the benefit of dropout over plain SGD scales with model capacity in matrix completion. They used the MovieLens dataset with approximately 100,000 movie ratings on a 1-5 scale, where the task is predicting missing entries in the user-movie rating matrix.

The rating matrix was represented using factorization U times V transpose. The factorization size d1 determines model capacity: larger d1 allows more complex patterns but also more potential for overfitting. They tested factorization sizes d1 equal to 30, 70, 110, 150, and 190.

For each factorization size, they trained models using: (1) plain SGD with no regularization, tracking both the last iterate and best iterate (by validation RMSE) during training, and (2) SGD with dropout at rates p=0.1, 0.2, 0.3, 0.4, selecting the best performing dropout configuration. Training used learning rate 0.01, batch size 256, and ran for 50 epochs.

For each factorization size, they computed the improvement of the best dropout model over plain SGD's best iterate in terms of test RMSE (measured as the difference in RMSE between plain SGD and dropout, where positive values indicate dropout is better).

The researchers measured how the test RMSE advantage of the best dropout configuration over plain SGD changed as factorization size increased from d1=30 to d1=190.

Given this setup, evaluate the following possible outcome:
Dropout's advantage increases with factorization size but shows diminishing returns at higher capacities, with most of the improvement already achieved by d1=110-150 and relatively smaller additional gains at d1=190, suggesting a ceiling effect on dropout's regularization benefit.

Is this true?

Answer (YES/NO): NO